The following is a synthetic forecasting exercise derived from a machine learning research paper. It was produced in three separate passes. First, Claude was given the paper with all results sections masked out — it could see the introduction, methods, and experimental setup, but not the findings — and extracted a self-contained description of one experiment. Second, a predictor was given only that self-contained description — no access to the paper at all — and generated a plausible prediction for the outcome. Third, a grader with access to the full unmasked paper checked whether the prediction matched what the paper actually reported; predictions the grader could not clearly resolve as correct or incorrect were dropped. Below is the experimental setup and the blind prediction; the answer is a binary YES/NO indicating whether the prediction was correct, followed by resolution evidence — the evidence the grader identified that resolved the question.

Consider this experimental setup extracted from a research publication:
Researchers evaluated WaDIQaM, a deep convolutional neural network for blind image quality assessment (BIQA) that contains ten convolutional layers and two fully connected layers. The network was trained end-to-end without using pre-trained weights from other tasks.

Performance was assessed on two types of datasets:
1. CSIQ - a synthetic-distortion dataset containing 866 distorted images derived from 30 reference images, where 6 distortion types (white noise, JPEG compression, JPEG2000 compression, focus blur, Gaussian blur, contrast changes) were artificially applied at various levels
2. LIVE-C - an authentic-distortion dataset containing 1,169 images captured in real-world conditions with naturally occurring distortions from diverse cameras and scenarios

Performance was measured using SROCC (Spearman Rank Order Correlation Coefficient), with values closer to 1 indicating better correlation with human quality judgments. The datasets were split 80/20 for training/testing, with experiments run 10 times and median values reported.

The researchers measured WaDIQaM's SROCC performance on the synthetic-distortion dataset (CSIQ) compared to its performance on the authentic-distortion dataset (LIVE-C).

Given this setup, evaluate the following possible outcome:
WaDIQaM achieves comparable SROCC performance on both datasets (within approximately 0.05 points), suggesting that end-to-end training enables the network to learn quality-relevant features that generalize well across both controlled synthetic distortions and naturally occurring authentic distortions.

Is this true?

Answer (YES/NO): NO